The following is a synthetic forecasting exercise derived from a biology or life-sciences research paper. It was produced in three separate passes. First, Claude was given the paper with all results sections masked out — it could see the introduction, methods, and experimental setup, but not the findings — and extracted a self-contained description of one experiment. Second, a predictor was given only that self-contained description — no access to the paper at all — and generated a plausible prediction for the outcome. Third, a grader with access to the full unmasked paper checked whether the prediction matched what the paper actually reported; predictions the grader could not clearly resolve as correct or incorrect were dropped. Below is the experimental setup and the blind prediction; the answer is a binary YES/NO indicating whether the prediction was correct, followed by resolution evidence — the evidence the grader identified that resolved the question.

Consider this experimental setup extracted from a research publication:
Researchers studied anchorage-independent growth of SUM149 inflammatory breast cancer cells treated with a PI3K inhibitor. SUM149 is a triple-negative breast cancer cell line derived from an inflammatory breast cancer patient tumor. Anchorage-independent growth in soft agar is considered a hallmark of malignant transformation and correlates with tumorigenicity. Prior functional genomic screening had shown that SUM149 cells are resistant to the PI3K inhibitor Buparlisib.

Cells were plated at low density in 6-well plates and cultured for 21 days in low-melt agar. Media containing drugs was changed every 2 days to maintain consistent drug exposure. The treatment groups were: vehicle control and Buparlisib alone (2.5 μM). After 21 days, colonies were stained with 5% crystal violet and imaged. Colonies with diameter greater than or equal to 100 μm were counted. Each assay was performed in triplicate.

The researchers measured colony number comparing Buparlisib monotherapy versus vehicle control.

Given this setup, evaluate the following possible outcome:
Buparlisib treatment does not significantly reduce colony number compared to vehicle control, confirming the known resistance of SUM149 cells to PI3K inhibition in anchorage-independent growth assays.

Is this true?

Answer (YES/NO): YES